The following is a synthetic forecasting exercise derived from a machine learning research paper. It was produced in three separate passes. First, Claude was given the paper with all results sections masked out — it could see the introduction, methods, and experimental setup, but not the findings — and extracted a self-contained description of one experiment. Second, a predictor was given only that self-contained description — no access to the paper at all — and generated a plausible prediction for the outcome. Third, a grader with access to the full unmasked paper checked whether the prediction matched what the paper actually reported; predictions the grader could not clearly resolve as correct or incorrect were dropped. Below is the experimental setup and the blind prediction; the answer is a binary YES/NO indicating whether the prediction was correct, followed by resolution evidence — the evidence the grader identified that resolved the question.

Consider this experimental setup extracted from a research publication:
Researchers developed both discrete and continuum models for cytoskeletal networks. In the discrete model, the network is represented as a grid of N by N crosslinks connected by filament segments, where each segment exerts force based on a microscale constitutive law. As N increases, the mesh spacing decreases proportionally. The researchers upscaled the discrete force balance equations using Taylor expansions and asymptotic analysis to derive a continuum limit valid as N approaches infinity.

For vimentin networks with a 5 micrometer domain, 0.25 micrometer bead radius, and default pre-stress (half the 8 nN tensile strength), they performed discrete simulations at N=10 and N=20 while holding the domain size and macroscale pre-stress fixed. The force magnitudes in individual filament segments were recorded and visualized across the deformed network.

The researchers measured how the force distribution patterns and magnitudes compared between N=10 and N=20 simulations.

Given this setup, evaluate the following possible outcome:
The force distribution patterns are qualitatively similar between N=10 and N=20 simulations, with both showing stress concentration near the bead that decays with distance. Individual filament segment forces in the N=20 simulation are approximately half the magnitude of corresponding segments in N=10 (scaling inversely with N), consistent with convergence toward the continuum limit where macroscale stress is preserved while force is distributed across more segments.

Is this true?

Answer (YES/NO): YES